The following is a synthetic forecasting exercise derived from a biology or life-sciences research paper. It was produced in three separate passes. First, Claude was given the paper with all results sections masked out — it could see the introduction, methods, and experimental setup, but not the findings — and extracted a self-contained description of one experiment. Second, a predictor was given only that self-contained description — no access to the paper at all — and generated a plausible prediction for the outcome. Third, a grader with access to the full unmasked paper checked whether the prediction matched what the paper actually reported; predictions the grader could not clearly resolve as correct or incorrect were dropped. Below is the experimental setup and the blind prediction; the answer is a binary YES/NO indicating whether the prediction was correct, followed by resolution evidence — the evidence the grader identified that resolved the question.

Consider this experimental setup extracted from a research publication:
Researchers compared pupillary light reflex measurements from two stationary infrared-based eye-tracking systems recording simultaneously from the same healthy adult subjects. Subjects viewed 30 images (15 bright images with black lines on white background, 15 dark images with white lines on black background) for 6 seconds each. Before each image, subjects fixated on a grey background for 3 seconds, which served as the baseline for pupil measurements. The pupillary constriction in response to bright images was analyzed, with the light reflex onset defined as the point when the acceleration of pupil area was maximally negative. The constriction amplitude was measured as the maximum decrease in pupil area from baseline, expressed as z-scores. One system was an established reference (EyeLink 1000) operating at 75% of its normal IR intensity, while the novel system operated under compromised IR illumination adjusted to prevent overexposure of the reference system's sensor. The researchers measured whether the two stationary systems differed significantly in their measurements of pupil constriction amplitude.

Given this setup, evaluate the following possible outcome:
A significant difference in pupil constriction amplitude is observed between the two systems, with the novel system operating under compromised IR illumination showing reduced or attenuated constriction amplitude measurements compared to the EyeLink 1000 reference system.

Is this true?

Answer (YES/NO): NO